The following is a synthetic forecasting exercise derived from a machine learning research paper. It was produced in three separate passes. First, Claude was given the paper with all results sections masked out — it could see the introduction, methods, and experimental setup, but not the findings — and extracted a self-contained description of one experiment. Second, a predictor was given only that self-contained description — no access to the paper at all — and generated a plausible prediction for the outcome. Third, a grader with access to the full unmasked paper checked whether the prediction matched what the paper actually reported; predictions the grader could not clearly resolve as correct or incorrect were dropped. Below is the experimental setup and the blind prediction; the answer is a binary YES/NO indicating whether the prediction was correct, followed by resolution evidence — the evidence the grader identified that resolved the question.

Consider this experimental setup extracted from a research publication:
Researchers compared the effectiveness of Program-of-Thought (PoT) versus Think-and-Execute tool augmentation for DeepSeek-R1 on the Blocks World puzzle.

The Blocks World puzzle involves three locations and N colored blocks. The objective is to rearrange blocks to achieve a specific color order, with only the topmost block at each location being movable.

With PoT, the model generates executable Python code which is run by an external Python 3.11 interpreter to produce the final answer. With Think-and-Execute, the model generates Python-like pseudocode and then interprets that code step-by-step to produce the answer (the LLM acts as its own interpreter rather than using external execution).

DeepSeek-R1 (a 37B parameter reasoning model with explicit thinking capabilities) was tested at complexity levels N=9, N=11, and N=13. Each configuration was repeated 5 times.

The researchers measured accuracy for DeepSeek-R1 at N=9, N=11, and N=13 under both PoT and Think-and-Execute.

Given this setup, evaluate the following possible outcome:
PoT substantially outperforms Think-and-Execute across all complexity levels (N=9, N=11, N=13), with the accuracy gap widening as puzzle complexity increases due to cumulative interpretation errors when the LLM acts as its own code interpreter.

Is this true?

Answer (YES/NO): NO